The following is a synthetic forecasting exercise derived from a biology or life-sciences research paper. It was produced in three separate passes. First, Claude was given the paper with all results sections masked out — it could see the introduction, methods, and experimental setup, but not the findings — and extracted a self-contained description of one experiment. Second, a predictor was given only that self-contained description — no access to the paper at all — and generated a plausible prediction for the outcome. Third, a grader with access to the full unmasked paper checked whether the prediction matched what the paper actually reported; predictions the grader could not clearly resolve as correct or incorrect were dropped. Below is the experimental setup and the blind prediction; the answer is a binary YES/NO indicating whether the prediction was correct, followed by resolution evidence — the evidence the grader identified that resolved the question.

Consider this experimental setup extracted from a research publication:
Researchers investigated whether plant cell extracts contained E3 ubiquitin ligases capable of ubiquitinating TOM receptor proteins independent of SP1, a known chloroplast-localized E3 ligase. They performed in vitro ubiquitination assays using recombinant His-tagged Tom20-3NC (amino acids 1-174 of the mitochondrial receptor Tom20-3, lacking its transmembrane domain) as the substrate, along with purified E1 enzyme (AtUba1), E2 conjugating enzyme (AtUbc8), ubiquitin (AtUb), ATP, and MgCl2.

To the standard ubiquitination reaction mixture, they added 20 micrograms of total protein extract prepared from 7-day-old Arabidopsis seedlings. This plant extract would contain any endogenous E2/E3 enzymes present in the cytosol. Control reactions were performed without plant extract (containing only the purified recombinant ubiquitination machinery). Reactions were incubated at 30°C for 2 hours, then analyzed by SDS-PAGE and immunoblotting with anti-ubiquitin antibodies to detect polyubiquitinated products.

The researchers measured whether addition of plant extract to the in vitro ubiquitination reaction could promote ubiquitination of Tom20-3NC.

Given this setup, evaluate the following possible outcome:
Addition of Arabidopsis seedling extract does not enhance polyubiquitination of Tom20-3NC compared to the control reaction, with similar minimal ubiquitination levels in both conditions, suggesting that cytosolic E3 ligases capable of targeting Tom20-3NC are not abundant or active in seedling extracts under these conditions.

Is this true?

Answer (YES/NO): NO